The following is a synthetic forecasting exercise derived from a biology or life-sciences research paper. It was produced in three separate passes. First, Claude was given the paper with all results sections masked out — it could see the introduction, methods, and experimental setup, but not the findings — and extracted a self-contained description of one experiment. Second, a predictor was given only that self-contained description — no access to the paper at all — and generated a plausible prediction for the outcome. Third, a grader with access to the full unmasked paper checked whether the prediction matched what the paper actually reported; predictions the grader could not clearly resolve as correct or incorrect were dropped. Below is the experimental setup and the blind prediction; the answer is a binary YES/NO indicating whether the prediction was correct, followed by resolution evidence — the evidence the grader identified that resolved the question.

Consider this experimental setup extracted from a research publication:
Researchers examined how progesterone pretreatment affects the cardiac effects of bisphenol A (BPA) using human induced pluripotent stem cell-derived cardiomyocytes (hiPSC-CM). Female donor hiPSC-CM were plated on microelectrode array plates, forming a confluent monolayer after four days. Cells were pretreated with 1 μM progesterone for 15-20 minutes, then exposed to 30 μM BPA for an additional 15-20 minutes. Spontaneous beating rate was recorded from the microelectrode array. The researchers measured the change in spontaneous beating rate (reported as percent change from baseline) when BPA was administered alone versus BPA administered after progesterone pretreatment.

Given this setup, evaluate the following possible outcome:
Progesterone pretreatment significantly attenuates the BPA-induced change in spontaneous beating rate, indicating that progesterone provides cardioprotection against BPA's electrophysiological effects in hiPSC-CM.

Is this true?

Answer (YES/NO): NO